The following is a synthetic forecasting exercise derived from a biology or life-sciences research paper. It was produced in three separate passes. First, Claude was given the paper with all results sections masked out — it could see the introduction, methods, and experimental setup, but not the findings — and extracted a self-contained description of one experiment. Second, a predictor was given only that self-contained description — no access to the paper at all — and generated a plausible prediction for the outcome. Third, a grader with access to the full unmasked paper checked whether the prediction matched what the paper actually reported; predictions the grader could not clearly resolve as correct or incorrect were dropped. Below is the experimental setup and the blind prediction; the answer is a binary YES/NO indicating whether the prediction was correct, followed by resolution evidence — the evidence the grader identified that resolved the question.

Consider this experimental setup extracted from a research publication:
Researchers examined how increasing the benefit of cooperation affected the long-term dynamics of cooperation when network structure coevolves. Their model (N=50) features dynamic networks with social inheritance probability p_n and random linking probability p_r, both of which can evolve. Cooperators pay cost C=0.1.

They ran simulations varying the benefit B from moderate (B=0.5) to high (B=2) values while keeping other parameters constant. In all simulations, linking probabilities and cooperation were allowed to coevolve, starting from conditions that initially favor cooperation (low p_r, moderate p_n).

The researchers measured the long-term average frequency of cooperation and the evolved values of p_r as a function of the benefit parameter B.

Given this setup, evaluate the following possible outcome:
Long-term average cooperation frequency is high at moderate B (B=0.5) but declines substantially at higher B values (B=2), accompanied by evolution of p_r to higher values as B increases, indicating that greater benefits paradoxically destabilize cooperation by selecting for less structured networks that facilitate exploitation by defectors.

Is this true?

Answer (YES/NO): YES